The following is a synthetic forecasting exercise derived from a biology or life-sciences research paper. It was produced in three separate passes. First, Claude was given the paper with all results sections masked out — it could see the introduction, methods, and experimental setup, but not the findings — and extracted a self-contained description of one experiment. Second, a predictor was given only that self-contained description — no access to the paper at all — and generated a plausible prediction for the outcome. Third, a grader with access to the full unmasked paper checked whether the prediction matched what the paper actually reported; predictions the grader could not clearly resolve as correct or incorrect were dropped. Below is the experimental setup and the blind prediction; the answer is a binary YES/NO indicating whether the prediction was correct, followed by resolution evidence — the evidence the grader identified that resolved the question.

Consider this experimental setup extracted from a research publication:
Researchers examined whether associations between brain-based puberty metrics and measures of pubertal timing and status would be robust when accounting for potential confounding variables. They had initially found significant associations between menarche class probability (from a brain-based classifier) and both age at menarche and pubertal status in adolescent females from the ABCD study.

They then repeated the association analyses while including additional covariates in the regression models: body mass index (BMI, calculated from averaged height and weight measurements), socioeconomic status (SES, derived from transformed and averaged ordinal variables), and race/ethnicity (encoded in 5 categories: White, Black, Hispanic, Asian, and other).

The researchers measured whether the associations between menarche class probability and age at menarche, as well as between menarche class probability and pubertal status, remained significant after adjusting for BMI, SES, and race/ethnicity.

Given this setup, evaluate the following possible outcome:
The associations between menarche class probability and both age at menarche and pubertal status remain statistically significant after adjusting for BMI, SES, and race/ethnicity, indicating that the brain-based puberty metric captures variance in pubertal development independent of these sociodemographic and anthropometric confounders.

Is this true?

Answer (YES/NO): NO